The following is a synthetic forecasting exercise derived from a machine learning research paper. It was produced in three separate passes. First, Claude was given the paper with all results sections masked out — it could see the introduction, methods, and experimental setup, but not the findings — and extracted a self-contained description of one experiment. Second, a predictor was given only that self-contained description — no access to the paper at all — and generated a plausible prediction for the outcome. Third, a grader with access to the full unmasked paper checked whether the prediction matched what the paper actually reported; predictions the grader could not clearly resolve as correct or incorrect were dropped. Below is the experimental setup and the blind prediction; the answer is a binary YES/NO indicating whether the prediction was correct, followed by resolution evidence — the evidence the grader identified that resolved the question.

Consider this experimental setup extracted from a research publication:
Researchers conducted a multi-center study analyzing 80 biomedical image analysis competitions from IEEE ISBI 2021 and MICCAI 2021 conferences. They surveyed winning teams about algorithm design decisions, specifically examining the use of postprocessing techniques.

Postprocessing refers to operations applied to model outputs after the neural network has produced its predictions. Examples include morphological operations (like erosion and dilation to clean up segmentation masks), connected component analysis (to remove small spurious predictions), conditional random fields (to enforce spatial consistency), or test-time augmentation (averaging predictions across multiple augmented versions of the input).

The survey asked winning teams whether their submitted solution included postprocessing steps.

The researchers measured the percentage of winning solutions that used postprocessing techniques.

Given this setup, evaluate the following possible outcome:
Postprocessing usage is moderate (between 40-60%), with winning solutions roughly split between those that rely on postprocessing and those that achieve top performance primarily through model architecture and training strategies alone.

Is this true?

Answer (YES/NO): NO